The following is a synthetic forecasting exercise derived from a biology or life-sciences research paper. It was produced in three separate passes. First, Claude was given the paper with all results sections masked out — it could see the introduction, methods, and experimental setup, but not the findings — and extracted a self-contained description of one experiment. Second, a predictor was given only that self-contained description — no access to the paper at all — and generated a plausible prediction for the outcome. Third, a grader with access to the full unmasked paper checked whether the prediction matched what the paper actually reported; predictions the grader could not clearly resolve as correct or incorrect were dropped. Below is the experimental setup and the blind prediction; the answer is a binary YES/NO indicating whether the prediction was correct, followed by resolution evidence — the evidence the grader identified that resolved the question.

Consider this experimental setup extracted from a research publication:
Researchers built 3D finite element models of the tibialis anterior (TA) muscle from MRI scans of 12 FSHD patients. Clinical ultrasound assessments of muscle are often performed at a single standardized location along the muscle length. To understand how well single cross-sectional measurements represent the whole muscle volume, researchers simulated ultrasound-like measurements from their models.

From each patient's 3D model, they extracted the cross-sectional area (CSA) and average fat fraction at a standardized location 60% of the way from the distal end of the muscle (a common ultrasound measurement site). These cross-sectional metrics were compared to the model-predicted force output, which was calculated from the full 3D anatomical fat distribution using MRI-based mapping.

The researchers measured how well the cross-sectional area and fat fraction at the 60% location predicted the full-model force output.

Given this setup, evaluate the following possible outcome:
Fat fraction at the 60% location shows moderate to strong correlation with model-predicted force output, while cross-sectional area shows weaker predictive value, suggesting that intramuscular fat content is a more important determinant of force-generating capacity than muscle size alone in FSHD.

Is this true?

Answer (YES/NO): NO